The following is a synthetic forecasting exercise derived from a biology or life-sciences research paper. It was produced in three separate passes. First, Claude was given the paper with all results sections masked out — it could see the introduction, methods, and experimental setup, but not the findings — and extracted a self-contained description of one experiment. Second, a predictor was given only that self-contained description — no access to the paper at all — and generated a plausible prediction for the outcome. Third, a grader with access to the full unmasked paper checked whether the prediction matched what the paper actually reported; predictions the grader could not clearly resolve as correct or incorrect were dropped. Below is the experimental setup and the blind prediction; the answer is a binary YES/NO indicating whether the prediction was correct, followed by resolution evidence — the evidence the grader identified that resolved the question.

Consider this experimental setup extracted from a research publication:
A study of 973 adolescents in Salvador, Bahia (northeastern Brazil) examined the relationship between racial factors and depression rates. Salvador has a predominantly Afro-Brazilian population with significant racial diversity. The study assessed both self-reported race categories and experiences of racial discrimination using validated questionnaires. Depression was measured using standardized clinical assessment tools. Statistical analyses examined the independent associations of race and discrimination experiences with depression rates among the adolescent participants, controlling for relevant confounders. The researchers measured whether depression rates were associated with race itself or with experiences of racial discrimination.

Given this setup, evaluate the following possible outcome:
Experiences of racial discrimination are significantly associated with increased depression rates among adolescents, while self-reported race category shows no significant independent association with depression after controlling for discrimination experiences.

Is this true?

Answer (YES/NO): YES